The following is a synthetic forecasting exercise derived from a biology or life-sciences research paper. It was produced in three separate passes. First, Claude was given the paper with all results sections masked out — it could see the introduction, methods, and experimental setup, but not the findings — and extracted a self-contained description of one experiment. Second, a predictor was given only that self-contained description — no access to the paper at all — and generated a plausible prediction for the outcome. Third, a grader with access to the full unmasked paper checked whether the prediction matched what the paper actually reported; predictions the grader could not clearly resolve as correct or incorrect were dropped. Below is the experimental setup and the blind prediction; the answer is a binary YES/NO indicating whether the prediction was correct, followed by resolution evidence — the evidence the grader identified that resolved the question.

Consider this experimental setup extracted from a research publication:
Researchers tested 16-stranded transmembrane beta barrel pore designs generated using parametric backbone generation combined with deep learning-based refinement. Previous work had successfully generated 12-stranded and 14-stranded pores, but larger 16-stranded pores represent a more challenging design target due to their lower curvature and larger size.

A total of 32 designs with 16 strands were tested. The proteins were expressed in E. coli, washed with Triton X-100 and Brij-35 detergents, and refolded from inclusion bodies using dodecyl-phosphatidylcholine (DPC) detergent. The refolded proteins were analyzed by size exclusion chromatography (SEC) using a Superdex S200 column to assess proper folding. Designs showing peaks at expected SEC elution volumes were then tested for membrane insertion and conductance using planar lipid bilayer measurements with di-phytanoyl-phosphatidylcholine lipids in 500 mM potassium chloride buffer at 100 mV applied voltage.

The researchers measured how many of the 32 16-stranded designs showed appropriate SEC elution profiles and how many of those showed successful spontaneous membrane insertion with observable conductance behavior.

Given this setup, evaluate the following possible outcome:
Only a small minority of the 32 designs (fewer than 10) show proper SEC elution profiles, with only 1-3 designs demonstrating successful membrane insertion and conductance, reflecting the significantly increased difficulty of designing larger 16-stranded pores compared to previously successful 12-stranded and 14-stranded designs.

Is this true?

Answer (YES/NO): YES